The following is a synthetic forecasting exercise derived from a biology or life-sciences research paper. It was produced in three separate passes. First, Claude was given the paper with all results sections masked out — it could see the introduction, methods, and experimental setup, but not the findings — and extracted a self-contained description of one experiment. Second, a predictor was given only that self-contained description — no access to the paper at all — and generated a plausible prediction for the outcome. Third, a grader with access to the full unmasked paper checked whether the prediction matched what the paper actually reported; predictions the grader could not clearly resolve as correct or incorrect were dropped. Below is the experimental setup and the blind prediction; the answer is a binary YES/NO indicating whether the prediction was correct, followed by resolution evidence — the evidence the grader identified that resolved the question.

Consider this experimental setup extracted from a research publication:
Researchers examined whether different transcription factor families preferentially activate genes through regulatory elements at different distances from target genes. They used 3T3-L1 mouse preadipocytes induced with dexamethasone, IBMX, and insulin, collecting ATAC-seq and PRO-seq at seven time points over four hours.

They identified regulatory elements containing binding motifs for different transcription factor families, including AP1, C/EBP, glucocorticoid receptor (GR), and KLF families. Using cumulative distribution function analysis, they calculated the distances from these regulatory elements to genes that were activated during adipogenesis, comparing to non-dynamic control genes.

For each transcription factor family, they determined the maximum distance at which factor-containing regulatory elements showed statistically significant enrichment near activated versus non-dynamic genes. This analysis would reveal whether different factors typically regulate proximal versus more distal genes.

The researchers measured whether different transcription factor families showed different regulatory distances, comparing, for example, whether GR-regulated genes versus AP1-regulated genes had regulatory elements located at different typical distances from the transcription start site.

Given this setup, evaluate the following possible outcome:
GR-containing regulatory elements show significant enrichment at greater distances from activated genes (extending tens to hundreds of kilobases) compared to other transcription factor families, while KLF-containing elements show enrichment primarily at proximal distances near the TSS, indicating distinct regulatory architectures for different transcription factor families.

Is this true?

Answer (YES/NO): NO